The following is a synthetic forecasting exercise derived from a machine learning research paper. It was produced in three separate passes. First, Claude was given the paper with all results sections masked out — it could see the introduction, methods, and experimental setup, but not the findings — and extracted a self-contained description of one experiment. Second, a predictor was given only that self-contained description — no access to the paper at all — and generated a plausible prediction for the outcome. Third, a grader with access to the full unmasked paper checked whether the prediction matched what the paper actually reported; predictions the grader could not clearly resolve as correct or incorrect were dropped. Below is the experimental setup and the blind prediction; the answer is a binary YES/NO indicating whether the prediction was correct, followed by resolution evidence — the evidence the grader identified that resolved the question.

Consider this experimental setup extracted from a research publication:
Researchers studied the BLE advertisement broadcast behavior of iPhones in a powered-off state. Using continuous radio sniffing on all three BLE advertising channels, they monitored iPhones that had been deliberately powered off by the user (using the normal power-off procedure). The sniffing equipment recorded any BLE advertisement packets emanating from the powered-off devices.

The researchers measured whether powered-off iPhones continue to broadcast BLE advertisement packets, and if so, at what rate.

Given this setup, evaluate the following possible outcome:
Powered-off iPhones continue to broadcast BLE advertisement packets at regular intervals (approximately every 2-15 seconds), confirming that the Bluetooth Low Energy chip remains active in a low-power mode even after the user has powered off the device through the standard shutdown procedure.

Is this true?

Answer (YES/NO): NO